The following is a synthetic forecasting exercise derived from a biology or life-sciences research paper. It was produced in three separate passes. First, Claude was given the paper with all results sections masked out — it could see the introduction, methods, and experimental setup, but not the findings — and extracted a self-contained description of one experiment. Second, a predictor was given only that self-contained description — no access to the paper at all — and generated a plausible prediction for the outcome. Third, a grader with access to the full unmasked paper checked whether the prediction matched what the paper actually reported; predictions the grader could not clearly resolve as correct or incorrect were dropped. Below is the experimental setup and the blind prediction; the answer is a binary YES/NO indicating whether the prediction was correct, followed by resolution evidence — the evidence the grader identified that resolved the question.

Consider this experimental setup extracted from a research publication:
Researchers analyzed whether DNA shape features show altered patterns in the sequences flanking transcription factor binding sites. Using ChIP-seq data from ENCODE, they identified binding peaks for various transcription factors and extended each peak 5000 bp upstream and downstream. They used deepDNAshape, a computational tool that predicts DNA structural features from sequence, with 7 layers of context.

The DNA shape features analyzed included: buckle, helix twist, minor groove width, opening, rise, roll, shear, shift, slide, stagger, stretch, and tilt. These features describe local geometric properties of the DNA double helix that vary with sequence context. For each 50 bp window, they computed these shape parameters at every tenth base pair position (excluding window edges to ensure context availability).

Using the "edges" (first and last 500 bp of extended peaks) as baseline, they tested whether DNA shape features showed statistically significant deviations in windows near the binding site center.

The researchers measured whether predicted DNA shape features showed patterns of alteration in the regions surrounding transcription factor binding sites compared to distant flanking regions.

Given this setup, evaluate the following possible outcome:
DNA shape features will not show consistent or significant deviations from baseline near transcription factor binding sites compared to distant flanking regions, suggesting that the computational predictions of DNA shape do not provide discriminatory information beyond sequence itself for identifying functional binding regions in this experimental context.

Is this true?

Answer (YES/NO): NO